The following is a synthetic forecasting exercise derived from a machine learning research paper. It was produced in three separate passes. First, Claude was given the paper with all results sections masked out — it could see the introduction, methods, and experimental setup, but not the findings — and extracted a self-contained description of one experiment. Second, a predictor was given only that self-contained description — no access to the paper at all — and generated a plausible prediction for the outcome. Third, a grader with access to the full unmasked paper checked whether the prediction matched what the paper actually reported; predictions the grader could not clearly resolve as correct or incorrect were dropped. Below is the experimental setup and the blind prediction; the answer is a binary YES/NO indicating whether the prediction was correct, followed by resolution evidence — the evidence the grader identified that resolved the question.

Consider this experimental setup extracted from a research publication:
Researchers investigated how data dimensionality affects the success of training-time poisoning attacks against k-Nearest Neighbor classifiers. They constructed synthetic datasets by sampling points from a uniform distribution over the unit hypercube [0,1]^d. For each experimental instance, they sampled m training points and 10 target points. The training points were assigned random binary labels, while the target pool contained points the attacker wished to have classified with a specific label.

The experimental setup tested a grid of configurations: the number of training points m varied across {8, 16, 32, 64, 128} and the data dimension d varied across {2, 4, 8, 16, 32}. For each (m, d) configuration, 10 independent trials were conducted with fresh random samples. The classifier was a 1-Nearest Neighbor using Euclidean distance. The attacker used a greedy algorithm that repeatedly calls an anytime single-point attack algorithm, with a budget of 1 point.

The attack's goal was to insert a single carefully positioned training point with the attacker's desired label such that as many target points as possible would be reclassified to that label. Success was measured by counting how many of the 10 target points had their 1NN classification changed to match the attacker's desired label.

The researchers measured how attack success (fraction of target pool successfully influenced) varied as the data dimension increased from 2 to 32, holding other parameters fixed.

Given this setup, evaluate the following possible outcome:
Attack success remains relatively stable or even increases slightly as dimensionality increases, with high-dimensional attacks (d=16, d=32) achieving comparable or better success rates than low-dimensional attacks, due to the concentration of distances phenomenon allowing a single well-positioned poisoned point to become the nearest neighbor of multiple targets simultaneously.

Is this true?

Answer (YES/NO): YES